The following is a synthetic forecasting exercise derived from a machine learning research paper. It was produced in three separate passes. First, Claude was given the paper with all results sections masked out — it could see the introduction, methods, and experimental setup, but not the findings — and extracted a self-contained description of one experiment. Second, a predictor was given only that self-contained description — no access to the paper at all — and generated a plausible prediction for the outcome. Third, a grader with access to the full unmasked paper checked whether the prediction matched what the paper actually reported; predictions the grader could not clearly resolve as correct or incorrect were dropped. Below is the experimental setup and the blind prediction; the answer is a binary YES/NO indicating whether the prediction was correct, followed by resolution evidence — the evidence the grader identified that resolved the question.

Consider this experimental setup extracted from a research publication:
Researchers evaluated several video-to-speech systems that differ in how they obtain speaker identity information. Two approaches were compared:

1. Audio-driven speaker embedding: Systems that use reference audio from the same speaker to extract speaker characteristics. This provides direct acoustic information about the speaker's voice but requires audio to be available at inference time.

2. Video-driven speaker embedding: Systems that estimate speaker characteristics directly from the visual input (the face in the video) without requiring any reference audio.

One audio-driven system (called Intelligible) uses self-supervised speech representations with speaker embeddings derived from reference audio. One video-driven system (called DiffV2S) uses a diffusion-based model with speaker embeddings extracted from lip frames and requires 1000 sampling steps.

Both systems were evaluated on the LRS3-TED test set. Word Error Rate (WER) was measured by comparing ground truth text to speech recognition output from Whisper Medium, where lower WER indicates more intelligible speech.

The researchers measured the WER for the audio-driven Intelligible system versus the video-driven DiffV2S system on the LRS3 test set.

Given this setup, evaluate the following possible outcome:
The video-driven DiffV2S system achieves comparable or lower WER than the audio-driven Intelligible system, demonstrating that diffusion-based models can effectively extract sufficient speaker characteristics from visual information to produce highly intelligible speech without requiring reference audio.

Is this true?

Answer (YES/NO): NO